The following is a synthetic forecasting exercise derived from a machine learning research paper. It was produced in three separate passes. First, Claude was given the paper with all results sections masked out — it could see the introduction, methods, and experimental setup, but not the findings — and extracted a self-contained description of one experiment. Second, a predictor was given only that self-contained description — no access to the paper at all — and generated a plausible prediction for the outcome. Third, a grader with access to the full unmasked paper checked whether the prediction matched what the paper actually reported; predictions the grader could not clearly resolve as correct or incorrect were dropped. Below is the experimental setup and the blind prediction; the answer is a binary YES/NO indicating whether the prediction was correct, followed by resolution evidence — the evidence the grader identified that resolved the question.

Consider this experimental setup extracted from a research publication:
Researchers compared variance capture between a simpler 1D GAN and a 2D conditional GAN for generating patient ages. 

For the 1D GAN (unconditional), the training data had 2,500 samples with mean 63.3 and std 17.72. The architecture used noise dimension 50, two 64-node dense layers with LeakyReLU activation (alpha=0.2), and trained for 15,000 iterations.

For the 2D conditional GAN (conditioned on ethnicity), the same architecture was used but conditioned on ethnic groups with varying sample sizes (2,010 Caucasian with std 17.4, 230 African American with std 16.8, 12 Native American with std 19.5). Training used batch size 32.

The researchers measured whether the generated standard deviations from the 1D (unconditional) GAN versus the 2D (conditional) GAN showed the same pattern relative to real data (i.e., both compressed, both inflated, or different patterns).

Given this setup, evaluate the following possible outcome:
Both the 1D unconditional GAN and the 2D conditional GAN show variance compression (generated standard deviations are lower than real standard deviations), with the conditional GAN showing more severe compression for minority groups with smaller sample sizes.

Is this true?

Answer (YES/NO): NO